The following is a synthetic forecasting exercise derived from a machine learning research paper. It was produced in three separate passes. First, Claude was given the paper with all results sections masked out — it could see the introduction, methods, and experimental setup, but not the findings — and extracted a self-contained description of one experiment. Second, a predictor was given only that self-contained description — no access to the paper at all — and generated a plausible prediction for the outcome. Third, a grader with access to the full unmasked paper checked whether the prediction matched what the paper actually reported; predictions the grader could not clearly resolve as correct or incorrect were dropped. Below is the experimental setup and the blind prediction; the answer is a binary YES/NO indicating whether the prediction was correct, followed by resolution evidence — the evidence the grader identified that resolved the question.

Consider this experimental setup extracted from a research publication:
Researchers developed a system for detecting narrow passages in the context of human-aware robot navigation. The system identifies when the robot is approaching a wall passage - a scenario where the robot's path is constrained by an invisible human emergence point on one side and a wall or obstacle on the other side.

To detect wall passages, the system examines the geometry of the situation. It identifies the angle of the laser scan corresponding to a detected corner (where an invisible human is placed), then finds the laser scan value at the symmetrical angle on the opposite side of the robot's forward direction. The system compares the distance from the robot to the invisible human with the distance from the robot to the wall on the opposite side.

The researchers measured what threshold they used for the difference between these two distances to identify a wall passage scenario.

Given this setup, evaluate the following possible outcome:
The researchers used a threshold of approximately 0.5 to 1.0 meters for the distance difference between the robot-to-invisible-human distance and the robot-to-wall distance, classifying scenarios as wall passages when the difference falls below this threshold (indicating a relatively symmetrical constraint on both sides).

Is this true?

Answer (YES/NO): YES